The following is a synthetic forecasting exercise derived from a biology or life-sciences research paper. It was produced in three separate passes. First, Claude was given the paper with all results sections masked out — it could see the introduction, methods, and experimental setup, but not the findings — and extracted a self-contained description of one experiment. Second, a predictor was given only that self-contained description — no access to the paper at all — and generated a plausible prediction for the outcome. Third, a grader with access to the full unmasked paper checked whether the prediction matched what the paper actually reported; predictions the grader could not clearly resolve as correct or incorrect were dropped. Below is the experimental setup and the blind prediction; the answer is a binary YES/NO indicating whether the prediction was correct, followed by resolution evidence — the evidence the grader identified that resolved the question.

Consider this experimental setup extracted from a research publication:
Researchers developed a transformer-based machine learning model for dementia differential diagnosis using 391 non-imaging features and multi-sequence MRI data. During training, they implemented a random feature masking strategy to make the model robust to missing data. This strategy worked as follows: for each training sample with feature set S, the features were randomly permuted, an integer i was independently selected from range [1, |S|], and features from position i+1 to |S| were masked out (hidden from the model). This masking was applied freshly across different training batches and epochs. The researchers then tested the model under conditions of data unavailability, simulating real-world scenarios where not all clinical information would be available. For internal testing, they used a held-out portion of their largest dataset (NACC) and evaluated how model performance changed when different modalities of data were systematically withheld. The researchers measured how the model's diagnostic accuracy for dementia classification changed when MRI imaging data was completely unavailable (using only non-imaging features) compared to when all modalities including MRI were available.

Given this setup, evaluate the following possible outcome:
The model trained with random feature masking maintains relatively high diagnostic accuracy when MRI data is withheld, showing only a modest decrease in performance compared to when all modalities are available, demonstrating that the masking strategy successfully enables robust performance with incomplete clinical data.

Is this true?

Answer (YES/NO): YES